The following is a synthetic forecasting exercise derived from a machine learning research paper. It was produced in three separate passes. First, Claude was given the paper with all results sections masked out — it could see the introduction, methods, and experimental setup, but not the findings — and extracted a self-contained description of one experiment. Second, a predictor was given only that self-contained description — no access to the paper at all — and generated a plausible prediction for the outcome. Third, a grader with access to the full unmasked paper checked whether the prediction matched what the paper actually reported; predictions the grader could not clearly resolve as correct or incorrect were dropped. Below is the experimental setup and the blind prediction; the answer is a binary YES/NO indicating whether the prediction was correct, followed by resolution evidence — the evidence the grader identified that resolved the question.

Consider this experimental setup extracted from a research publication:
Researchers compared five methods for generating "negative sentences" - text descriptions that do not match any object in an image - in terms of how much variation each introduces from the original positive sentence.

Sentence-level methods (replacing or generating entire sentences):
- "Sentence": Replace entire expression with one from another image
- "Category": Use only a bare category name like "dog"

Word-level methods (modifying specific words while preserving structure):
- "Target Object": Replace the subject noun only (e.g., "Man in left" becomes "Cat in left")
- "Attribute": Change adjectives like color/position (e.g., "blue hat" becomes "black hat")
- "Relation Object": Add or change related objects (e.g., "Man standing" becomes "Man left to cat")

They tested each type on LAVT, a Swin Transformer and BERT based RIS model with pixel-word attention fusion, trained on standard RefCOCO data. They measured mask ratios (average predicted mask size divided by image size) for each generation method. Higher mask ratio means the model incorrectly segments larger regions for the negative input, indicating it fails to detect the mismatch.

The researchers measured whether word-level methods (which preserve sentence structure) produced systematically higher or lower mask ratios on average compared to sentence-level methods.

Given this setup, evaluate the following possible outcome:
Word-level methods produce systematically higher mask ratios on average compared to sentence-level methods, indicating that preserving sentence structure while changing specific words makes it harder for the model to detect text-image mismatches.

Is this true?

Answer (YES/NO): NO